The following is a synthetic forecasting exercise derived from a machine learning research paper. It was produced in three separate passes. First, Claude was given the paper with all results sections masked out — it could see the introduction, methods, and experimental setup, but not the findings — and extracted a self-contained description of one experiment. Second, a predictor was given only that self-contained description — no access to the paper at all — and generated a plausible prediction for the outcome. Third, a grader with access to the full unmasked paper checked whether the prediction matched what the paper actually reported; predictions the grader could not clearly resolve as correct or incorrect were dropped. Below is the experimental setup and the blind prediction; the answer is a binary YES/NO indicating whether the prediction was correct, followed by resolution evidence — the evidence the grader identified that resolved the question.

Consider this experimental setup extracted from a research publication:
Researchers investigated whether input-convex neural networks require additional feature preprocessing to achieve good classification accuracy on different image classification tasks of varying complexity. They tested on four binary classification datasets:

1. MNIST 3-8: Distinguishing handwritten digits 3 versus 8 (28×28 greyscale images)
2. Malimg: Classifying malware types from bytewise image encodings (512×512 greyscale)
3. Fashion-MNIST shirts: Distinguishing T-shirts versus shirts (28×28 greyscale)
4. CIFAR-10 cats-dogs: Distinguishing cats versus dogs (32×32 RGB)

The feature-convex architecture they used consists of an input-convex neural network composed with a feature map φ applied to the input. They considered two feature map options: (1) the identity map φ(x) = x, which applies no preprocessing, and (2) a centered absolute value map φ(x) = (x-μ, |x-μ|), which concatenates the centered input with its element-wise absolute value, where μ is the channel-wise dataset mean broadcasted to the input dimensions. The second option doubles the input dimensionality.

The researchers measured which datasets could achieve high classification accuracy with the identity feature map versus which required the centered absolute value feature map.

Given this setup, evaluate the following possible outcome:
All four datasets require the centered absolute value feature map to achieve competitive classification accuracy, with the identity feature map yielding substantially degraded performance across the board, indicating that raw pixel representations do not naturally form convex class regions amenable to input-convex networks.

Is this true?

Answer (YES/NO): NO